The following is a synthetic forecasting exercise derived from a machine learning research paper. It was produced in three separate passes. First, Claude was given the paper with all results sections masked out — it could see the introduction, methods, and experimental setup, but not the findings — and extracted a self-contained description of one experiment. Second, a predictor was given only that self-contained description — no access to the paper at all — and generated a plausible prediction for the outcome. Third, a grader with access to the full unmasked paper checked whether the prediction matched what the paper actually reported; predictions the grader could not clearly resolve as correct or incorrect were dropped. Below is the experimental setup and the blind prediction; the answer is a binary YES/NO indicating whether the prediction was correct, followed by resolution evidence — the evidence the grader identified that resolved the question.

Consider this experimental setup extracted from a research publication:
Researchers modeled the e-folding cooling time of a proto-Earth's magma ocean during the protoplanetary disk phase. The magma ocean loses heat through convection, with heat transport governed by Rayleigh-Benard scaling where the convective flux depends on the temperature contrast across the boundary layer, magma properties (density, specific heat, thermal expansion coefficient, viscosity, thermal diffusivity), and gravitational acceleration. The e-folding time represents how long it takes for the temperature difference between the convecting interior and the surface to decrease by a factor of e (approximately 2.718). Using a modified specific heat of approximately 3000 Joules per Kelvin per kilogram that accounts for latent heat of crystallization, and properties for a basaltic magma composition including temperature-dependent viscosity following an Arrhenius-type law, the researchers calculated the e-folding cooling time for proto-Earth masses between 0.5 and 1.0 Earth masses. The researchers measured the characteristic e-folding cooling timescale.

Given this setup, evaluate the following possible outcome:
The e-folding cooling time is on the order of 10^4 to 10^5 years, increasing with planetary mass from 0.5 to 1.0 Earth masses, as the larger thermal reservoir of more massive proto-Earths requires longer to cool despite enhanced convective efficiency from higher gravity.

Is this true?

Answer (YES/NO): NO